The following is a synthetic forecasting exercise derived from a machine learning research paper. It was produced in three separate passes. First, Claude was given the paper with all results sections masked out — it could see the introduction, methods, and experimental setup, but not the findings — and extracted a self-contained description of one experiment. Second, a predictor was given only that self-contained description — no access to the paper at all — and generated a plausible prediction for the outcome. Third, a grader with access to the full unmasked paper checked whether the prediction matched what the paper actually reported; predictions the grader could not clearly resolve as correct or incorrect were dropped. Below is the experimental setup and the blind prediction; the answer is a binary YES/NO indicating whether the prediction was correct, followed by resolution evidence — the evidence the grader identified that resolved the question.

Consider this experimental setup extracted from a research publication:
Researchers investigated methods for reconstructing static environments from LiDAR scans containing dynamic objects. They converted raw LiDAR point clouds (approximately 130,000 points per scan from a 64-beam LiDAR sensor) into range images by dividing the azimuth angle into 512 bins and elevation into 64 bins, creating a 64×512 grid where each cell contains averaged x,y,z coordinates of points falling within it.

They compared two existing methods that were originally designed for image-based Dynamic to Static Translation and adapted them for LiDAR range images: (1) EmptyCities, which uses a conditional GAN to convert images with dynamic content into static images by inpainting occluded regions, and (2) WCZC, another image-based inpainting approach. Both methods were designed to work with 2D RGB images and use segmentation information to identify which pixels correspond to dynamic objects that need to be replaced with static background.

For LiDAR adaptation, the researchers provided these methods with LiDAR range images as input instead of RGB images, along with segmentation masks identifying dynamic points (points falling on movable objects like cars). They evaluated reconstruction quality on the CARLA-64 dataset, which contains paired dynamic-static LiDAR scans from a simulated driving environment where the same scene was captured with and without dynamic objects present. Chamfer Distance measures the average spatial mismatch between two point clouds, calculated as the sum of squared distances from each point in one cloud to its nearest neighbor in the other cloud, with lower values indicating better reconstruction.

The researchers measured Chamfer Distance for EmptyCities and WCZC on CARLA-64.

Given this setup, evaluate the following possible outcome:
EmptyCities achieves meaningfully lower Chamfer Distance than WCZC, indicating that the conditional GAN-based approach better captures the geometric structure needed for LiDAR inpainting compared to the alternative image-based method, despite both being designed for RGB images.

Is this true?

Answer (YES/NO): YES